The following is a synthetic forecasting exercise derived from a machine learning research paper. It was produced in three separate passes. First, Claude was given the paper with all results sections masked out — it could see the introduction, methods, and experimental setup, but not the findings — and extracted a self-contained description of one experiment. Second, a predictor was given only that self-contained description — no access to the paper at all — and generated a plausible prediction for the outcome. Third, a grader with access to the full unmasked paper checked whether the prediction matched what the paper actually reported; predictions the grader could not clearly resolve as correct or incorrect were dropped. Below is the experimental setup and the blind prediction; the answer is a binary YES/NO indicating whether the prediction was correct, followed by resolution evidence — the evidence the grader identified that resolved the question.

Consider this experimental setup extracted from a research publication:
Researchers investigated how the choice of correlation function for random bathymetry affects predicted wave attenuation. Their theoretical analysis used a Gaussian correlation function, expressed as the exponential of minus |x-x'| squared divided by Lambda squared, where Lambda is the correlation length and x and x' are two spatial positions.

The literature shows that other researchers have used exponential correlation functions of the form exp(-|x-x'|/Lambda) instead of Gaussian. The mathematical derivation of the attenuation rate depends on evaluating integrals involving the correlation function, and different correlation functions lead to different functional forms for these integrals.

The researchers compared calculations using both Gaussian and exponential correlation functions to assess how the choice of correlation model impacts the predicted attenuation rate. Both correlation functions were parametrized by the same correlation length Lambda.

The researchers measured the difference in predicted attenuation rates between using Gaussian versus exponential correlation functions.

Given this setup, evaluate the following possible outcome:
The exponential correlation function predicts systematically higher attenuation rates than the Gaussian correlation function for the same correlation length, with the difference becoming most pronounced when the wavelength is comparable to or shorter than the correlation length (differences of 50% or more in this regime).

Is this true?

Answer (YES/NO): NO